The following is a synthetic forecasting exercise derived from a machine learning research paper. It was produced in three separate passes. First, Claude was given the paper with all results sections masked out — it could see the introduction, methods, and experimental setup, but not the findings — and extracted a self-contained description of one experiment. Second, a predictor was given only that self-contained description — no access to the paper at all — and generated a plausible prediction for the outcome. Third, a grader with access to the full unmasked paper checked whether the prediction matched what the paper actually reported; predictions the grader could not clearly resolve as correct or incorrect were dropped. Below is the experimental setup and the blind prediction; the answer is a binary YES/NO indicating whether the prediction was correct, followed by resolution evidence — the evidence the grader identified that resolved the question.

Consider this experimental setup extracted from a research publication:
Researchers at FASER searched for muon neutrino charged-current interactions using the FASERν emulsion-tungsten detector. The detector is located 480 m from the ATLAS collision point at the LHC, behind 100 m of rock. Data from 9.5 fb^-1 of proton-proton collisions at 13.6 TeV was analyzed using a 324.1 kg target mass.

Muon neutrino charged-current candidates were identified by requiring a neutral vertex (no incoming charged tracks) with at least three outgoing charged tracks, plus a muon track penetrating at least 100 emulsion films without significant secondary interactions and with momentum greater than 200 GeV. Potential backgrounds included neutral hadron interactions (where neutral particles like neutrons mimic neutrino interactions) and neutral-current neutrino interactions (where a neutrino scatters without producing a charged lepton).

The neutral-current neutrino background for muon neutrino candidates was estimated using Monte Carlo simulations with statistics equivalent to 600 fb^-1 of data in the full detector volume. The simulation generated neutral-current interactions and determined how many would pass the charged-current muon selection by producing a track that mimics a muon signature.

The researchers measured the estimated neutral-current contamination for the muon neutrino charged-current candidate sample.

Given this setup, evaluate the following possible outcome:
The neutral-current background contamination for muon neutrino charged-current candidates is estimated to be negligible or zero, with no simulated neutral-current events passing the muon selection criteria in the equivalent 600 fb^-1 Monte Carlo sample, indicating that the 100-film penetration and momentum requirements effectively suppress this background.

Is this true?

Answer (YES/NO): NO